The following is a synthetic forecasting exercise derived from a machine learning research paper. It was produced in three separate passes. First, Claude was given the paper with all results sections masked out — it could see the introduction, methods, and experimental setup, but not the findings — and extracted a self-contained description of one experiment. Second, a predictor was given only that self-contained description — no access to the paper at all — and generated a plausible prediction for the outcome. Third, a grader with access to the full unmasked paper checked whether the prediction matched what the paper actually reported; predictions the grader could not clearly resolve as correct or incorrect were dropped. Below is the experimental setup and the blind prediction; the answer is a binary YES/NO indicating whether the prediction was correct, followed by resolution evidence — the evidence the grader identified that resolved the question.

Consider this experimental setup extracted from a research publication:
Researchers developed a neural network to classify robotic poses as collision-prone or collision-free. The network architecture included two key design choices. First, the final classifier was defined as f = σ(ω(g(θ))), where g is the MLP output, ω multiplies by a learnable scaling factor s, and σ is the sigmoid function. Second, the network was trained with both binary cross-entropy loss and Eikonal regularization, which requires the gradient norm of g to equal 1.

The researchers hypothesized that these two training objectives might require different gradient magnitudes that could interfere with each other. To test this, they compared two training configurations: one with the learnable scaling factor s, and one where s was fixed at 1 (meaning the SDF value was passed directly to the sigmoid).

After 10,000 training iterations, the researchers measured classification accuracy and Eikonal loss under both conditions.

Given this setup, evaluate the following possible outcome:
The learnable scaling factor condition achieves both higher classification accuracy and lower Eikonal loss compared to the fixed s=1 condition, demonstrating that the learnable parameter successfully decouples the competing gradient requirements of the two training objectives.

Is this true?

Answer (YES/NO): YES